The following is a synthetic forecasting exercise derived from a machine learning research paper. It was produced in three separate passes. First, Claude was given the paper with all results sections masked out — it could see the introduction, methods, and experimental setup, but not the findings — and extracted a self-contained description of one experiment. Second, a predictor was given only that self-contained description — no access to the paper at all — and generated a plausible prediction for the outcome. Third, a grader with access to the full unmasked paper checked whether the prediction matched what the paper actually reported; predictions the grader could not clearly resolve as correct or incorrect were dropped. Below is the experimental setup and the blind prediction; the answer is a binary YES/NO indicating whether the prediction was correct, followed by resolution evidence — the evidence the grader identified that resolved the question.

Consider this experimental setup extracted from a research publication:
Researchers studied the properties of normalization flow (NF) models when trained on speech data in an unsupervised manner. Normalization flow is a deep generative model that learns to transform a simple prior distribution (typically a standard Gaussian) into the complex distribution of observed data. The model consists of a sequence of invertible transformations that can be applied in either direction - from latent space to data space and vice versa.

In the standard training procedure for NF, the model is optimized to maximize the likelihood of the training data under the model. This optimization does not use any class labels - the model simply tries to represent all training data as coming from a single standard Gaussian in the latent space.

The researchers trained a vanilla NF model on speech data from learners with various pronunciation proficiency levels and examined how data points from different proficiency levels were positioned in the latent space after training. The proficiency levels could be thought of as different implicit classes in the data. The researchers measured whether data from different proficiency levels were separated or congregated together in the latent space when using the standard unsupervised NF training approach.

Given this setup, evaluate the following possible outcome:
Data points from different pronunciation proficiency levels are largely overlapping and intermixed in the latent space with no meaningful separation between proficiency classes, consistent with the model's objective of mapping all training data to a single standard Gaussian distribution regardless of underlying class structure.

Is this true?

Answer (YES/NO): YES